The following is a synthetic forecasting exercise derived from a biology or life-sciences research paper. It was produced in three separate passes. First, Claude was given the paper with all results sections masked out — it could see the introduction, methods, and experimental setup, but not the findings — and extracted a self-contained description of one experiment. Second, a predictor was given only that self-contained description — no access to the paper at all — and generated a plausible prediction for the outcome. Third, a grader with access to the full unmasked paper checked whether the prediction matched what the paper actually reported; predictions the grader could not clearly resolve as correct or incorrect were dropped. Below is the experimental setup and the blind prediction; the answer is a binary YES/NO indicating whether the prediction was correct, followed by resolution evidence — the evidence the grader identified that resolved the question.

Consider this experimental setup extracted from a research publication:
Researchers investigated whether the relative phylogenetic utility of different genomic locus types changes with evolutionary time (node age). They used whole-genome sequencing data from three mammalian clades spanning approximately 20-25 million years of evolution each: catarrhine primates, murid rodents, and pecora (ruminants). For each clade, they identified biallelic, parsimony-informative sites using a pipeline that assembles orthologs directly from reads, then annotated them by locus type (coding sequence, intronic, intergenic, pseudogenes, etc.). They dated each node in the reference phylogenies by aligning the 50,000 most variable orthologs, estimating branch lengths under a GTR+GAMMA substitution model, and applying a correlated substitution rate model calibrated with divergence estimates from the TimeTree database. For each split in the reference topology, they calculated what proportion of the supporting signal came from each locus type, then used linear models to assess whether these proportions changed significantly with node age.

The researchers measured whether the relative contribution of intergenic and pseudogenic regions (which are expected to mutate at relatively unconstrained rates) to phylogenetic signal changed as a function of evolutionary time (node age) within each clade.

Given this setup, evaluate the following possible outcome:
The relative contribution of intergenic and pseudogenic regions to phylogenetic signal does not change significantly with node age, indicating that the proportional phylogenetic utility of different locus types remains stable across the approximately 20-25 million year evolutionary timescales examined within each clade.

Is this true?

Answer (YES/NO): YES